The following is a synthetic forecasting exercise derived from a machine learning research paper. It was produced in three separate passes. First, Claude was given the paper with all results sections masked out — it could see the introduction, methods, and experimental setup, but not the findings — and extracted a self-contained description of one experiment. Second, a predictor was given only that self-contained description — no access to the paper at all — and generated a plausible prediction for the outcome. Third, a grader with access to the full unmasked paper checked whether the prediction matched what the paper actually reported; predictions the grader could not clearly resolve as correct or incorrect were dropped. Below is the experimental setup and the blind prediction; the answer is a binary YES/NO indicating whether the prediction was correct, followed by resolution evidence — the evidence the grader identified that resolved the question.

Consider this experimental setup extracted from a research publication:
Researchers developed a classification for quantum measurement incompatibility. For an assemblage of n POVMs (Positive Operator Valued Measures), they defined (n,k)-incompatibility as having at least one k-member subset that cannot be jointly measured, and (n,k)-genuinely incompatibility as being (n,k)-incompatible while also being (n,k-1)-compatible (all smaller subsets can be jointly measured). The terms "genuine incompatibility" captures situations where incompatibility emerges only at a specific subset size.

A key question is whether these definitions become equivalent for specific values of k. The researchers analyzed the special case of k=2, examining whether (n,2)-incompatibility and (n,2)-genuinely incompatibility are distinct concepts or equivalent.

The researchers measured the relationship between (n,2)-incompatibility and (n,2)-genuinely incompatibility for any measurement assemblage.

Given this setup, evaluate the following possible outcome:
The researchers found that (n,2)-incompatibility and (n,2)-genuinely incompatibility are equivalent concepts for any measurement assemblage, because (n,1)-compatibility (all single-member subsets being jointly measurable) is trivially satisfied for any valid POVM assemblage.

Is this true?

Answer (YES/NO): YES